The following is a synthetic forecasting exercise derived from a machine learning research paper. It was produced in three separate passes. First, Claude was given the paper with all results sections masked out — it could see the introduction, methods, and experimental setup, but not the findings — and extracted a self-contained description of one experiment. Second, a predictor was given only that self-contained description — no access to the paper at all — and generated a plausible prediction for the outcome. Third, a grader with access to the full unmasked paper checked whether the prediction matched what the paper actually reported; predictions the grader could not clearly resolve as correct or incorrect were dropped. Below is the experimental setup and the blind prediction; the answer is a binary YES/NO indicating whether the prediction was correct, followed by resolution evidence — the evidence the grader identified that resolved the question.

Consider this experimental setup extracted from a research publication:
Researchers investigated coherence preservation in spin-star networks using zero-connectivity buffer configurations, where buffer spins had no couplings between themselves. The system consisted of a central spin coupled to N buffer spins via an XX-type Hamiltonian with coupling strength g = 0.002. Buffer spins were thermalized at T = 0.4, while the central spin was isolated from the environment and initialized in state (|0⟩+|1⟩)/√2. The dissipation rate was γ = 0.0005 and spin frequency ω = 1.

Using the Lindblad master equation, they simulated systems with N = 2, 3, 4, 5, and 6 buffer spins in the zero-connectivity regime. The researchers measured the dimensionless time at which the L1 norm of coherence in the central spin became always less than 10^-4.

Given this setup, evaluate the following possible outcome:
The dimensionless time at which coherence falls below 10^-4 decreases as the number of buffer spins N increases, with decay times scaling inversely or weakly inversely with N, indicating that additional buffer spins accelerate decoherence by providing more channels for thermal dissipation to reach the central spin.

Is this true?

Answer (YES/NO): YES